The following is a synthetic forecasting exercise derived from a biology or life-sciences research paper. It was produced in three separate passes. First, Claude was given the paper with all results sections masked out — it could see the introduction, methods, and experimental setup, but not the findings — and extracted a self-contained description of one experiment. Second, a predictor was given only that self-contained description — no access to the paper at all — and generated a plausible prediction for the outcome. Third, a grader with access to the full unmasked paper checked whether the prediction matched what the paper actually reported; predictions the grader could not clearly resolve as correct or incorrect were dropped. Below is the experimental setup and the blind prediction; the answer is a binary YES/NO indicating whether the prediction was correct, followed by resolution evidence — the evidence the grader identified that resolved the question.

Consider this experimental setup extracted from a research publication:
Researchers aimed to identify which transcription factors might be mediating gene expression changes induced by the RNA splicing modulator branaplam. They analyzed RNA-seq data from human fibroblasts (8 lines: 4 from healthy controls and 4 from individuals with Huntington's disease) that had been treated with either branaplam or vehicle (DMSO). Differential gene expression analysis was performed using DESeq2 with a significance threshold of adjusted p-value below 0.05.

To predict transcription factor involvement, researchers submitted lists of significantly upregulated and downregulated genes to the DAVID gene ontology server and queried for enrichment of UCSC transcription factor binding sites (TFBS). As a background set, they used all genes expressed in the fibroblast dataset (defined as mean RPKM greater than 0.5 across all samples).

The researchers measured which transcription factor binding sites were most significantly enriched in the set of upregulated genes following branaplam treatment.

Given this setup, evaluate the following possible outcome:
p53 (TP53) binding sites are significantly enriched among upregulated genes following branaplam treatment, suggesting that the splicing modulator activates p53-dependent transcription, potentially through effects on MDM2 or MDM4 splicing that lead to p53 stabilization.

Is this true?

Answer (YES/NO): YES